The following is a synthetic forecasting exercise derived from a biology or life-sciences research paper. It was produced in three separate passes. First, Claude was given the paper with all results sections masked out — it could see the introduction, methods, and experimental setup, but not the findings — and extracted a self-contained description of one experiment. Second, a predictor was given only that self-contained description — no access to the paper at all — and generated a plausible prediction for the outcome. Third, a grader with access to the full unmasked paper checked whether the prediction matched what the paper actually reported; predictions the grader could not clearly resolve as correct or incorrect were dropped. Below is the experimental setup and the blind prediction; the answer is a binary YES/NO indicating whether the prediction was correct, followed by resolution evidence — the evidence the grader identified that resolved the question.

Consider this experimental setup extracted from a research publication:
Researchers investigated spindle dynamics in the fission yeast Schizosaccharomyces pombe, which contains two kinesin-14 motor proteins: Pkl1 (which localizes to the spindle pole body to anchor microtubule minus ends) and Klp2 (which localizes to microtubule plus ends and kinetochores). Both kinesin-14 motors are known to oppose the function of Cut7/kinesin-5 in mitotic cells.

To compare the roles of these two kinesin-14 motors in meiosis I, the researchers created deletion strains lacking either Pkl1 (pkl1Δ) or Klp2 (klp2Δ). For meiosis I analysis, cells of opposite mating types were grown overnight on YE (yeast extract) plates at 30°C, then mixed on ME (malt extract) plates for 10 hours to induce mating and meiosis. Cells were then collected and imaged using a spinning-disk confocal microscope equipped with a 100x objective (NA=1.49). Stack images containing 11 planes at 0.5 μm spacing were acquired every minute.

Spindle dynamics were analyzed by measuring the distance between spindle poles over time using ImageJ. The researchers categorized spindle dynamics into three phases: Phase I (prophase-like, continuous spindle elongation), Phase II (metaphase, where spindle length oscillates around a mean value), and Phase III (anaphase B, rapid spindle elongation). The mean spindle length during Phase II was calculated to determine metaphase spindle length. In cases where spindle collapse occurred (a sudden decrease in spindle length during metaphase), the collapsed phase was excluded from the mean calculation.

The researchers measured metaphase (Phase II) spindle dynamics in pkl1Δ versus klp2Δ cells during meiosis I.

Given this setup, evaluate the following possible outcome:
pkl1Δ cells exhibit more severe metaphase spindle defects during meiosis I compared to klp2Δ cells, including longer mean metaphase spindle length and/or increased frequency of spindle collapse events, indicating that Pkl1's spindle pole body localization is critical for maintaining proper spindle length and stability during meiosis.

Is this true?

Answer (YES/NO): NO